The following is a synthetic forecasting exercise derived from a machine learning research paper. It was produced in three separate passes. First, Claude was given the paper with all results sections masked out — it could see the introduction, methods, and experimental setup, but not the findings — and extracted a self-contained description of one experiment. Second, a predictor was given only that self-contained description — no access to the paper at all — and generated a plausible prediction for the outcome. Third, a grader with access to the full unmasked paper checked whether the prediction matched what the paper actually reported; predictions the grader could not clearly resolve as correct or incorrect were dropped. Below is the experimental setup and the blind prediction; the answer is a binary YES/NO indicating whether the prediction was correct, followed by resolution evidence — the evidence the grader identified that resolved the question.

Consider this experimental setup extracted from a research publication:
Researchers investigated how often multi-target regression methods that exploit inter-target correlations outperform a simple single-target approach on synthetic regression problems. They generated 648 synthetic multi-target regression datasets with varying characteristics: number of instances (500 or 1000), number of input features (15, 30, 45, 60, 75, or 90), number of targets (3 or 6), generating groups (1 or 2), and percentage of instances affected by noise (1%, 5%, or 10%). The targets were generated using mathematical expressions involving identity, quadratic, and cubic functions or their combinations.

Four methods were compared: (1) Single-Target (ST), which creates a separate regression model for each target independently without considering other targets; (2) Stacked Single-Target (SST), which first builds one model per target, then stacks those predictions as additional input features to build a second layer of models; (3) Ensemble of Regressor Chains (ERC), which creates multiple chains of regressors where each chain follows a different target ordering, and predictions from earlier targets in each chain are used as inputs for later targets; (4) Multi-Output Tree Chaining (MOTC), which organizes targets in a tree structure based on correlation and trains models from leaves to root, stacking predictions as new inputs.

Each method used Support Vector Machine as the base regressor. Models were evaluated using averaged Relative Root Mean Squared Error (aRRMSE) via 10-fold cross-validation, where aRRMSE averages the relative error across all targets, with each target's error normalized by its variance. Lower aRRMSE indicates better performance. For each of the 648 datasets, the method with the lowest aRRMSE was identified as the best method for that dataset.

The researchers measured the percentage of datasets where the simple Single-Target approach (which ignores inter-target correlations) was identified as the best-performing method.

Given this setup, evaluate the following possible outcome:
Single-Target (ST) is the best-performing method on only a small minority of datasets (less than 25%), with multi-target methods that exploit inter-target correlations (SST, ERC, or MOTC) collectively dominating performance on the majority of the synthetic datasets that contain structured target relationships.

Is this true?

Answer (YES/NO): YES